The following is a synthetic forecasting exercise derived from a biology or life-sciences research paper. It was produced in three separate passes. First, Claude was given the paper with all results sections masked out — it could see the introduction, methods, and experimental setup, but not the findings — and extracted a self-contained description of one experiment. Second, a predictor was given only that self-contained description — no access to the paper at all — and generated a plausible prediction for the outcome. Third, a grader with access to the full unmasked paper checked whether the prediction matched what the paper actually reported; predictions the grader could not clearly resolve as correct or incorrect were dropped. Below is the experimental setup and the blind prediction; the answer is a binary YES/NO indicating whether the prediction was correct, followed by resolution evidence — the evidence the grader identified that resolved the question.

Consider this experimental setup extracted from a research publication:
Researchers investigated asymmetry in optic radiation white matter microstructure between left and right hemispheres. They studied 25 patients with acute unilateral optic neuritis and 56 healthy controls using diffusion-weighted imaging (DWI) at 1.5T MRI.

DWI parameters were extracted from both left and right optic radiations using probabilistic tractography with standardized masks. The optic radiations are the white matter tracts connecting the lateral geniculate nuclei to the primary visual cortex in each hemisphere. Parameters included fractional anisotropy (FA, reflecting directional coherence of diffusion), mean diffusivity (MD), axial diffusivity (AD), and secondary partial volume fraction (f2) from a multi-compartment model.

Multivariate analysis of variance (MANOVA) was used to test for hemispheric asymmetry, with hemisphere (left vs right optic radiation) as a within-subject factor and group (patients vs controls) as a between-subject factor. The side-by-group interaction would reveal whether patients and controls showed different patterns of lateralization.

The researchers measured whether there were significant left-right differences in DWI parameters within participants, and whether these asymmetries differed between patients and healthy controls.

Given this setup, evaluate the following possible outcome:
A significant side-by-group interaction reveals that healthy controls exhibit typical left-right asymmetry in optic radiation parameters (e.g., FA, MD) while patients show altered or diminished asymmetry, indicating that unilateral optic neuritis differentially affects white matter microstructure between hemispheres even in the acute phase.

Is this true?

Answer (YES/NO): NO